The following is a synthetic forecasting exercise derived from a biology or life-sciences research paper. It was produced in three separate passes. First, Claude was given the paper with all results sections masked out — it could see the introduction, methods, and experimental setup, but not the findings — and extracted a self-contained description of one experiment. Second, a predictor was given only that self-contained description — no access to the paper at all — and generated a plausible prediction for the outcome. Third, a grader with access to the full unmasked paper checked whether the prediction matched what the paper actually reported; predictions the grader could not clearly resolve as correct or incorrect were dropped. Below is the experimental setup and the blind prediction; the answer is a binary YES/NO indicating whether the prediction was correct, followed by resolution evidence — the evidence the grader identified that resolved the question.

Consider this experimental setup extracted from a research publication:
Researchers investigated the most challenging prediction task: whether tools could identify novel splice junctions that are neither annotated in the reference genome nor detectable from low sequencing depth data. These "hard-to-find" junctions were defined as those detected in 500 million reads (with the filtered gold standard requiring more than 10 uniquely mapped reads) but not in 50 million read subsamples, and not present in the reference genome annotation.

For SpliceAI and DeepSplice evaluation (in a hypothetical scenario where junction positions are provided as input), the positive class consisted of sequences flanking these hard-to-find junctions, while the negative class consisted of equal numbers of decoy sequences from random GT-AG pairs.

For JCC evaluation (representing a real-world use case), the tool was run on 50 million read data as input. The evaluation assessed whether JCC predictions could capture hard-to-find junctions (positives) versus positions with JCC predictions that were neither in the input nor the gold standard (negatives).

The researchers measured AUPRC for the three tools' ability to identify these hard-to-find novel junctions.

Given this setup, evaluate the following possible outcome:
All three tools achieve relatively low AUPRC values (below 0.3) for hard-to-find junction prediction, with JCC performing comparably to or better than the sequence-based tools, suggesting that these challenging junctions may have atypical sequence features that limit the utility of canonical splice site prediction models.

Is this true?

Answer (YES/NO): NO